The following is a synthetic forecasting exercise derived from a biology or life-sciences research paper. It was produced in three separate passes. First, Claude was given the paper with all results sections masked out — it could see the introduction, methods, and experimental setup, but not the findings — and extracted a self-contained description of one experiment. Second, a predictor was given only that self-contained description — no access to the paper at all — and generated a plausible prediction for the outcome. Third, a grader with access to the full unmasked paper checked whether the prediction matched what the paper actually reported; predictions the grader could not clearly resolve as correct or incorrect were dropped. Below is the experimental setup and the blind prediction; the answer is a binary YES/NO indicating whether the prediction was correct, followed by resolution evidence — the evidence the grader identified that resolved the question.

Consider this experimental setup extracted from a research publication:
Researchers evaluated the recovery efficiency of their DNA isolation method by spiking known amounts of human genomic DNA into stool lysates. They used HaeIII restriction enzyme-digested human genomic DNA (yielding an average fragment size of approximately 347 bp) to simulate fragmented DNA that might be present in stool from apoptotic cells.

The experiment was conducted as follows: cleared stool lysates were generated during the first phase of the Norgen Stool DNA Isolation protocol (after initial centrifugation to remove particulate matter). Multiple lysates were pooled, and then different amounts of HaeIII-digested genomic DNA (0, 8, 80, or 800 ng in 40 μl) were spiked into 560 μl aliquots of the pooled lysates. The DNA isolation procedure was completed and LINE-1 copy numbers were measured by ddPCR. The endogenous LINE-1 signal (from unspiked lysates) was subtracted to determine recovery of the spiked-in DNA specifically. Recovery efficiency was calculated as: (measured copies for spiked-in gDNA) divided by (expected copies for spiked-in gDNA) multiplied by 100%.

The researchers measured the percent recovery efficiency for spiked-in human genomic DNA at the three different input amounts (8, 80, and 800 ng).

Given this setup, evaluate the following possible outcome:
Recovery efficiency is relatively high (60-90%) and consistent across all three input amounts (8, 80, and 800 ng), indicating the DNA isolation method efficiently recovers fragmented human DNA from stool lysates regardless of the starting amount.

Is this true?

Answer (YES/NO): NO